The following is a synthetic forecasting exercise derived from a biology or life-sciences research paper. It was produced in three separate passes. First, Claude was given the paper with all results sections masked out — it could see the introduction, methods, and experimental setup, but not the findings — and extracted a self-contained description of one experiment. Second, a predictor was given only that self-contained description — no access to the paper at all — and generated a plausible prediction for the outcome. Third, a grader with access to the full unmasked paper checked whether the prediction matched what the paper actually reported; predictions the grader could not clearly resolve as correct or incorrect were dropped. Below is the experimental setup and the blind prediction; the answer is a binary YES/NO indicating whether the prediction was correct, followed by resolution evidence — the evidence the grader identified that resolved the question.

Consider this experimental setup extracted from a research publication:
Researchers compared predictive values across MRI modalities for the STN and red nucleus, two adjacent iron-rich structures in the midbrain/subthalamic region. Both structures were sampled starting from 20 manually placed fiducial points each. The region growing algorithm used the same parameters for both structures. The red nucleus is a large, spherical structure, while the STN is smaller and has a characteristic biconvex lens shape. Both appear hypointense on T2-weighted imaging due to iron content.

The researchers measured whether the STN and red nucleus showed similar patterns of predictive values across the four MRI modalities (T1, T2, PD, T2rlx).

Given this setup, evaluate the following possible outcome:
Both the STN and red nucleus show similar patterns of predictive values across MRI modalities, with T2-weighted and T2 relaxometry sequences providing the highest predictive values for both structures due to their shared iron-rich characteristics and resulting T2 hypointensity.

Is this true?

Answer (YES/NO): NO